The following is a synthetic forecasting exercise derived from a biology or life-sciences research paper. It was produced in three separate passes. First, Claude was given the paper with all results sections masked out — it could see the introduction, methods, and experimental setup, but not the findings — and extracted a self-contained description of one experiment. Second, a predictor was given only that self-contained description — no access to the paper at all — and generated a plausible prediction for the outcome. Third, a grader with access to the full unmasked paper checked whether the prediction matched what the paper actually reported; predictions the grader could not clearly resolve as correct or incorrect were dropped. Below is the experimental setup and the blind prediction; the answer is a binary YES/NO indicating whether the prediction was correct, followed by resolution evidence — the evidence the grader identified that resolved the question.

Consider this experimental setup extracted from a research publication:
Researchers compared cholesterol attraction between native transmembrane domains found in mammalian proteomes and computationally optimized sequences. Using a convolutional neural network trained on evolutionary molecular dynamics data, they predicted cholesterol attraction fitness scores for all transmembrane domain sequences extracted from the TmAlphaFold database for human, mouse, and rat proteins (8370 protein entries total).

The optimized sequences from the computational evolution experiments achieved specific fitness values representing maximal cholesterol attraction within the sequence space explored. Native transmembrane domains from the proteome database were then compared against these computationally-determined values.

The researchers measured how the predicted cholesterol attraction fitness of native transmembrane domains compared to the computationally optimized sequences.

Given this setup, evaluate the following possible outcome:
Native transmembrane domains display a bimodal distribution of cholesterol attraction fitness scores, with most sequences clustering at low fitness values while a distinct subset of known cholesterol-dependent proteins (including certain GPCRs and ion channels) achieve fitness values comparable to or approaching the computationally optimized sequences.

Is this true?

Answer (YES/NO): NO